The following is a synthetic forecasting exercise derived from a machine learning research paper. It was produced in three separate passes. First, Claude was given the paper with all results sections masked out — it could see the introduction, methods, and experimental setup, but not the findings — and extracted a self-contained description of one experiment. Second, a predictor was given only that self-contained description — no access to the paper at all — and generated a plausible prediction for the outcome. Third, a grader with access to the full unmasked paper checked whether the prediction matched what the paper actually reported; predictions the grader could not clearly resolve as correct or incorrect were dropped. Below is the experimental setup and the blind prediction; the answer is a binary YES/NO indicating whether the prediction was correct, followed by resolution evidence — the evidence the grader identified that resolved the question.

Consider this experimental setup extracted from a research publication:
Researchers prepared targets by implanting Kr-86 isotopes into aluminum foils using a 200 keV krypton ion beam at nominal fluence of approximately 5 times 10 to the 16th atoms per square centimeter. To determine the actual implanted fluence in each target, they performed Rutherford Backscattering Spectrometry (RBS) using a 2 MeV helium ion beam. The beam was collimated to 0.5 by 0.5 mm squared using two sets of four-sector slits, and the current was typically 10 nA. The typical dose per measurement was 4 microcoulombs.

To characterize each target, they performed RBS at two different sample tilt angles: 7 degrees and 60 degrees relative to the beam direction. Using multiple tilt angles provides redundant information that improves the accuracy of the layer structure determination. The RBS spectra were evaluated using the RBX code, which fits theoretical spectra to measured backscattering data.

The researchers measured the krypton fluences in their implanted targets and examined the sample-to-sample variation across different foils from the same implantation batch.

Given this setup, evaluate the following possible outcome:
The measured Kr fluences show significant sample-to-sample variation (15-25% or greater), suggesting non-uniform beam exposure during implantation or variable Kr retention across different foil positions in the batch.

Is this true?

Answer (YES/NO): NO